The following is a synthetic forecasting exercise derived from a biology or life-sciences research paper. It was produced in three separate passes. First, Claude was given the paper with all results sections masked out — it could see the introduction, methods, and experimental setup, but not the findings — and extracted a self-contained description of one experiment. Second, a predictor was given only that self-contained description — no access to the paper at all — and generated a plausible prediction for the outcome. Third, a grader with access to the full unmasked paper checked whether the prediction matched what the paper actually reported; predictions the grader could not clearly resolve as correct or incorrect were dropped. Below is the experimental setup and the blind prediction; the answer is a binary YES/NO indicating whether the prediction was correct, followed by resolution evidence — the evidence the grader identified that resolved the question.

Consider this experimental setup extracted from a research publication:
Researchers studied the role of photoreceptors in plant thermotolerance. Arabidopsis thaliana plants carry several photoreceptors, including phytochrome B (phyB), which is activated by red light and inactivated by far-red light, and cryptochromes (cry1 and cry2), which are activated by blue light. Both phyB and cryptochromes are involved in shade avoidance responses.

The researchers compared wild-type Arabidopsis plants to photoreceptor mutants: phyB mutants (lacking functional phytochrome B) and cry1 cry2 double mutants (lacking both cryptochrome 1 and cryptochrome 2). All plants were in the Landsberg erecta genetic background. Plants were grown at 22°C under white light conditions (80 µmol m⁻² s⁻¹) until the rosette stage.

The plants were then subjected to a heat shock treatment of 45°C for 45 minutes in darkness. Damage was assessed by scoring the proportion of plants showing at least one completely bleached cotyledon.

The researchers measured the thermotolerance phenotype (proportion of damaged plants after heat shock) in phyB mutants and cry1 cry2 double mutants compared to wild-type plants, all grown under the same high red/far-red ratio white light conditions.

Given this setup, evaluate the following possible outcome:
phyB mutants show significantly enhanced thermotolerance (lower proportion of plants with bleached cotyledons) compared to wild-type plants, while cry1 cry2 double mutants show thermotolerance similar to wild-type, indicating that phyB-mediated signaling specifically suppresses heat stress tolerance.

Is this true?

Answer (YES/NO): YES